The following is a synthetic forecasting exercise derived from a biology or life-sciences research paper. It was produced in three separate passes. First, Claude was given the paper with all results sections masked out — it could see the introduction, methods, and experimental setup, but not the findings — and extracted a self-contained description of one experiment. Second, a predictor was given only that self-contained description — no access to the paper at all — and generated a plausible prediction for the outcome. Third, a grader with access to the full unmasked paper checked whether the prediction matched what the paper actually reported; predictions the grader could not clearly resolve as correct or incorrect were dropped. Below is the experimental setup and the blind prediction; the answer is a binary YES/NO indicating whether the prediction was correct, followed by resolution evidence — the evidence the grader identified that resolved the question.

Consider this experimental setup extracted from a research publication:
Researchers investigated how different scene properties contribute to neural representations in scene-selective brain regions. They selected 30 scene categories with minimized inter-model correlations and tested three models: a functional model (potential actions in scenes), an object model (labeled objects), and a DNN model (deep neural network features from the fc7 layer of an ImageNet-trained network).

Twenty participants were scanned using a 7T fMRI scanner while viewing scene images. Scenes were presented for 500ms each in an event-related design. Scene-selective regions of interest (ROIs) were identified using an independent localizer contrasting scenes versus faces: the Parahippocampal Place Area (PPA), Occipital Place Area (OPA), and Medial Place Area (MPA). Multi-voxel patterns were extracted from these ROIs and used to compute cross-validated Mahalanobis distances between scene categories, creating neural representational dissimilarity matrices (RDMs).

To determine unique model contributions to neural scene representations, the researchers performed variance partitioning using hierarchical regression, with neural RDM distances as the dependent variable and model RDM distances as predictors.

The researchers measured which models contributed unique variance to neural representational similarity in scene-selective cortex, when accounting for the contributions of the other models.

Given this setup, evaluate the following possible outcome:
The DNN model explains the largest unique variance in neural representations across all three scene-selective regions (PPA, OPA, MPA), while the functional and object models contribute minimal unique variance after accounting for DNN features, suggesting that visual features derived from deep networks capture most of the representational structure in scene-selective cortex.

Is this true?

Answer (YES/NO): NO